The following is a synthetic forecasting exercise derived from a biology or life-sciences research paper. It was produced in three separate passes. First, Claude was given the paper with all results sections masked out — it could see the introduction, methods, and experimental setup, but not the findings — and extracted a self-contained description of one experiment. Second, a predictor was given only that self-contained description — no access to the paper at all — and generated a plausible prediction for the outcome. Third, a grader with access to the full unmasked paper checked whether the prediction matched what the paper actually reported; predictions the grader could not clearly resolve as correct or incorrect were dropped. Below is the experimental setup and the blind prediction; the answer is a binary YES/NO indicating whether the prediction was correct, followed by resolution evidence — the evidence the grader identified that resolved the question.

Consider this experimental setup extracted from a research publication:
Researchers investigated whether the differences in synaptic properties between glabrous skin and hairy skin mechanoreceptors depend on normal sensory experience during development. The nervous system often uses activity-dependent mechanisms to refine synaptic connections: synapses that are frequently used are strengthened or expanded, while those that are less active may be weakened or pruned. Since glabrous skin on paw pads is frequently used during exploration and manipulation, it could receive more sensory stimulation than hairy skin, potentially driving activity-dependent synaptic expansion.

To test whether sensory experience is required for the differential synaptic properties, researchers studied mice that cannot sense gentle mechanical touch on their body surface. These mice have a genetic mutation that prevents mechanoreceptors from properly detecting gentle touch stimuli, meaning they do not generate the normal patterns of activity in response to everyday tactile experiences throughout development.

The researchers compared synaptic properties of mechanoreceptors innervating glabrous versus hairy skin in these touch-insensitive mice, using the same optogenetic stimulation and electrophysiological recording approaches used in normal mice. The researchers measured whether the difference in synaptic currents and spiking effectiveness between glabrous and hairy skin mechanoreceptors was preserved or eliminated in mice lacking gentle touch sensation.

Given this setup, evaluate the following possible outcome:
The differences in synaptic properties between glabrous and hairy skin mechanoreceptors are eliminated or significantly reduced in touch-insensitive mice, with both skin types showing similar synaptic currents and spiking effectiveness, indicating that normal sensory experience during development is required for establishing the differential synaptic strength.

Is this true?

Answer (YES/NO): NO